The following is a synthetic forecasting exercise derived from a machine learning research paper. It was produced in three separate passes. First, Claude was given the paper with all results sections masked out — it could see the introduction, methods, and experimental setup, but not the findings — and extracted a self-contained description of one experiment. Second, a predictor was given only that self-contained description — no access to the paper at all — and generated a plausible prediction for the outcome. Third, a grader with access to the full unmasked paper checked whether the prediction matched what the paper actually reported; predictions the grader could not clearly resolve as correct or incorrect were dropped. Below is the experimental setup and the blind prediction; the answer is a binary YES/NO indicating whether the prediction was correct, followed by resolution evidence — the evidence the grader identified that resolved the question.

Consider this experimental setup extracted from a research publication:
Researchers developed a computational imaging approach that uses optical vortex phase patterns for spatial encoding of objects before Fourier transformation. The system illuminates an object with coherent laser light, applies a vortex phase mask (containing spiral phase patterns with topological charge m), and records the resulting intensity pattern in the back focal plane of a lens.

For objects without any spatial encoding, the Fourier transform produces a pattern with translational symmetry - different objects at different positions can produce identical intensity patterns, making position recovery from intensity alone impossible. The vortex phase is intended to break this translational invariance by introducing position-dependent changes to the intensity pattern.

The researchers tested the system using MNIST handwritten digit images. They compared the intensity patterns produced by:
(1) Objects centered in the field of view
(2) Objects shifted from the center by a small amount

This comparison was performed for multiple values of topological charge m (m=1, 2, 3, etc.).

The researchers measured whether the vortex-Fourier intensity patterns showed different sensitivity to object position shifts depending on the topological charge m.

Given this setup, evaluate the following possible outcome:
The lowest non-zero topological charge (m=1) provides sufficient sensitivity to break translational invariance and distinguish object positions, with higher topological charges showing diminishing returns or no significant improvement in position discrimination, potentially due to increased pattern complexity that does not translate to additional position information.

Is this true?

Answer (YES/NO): NO